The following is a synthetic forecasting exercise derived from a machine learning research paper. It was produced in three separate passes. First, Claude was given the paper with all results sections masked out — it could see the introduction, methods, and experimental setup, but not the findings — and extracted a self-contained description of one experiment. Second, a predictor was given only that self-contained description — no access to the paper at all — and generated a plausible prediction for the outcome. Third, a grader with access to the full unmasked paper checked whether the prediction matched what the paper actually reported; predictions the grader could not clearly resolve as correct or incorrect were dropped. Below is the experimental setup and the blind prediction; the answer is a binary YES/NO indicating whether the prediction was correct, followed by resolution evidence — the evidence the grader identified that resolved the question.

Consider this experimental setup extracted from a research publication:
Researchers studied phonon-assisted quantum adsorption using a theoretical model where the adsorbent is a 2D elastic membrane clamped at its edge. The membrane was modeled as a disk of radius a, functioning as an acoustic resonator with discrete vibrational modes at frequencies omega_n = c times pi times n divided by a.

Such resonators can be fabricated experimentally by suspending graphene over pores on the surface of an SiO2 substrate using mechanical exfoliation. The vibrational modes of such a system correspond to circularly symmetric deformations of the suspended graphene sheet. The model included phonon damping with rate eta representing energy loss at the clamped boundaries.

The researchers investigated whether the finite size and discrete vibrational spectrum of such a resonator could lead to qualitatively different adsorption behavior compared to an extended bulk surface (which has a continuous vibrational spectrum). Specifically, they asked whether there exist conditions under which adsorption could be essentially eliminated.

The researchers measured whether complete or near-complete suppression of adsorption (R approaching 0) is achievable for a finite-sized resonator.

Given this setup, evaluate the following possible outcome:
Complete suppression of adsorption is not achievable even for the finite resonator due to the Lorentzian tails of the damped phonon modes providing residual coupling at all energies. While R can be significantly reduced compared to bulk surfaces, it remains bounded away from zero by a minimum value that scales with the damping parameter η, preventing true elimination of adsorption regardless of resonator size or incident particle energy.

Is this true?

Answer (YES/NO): NO